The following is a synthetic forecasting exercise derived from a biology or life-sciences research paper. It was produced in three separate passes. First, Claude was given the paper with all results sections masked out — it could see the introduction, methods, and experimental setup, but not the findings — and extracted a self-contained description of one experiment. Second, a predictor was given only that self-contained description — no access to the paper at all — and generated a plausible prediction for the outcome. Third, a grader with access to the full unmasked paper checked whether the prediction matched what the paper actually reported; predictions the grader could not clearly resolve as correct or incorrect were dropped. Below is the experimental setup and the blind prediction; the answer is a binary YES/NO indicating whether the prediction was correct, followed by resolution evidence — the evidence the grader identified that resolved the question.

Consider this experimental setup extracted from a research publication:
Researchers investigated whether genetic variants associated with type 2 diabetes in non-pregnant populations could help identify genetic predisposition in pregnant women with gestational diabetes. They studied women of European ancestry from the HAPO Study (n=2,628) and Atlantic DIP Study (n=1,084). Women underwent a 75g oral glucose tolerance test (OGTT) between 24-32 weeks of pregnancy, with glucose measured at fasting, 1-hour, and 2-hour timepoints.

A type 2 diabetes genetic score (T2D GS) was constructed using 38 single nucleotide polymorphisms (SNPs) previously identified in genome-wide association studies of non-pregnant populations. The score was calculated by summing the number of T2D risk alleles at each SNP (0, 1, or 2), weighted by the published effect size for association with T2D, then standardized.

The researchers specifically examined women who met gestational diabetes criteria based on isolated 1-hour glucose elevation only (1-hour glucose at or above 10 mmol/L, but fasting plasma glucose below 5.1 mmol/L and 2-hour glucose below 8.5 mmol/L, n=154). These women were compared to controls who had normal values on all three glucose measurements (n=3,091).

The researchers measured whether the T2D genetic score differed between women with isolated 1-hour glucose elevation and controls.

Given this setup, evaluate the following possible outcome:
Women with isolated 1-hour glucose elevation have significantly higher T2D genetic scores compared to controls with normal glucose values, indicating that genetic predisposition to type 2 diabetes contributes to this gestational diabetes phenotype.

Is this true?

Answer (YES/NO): NO